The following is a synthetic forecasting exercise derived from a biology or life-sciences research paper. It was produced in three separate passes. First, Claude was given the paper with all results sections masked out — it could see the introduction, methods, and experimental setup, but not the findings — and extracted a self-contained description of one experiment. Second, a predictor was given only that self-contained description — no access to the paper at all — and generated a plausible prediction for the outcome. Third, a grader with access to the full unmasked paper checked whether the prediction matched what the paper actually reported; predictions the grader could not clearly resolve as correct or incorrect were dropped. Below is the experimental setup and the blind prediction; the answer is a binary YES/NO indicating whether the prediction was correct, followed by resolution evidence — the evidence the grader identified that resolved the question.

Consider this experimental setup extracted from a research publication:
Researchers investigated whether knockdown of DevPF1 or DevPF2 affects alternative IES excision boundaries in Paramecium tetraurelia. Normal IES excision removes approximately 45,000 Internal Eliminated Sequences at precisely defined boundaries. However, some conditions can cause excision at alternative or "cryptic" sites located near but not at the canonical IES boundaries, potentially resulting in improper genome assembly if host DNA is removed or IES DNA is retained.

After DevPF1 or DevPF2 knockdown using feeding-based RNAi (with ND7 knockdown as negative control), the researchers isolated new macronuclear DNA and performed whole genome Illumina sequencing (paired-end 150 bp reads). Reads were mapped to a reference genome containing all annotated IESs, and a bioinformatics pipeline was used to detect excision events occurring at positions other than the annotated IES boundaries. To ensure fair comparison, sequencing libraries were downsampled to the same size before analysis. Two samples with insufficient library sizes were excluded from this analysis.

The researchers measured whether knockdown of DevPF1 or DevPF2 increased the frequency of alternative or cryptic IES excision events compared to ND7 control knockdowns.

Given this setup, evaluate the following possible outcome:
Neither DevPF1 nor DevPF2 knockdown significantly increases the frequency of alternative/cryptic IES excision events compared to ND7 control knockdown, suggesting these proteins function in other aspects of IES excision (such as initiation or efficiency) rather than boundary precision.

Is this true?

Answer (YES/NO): YES